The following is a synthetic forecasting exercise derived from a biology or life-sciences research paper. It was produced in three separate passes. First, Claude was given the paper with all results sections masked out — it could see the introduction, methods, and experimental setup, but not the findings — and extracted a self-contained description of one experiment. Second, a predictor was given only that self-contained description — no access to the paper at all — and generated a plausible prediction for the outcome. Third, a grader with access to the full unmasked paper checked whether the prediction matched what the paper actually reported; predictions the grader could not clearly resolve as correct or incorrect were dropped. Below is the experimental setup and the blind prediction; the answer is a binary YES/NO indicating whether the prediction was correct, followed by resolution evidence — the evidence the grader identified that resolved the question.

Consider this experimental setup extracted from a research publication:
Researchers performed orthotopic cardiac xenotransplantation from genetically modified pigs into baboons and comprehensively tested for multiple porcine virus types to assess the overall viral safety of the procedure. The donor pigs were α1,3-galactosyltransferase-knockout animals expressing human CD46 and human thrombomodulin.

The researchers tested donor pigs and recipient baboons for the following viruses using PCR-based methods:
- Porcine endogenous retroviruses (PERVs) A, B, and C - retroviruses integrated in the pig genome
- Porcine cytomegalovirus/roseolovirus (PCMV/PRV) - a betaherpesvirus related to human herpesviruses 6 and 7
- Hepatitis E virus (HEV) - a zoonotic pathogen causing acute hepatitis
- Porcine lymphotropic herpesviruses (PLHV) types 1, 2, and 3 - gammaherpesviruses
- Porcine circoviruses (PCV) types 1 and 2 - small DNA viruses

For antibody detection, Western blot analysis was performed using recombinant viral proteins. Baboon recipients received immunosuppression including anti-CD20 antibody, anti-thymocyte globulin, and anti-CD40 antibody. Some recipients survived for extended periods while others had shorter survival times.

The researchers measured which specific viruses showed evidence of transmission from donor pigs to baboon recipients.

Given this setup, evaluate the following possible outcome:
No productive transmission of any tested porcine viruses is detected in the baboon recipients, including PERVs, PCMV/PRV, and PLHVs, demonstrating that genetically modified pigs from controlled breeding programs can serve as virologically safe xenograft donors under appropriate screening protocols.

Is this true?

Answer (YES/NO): NO